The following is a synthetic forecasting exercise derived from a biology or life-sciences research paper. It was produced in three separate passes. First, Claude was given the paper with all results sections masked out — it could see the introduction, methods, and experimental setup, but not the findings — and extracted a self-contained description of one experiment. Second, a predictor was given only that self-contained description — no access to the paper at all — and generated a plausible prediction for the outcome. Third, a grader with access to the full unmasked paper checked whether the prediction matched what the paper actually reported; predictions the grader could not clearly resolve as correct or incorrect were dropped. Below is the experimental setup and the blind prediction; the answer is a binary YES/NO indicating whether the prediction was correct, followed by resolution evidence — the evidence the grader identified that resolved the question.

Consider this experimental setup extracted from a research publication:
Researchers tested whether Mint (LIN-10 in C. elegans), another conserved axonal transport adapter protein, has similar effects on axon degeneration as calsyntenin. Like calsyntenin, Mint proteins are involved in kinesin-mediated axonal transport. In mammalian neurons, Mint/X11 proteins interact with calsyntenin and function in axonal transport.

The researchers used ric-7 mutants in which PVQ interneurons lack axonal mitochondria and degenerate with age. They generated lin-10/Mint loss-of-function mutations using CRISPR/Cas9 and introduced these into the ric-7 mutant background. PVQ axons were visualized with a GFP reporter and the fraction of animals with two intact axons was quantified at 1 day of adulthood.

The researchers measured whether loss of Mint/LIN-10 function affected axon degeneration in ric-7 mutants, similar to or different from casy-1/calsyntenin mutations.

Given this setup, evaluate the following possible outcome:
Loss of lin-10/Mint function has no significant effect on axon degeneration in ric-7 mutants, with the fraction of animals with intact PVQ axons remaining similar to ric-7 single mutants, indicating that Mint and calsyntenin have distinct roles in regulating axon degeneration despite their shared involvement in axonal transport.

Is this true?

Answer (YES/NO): NO